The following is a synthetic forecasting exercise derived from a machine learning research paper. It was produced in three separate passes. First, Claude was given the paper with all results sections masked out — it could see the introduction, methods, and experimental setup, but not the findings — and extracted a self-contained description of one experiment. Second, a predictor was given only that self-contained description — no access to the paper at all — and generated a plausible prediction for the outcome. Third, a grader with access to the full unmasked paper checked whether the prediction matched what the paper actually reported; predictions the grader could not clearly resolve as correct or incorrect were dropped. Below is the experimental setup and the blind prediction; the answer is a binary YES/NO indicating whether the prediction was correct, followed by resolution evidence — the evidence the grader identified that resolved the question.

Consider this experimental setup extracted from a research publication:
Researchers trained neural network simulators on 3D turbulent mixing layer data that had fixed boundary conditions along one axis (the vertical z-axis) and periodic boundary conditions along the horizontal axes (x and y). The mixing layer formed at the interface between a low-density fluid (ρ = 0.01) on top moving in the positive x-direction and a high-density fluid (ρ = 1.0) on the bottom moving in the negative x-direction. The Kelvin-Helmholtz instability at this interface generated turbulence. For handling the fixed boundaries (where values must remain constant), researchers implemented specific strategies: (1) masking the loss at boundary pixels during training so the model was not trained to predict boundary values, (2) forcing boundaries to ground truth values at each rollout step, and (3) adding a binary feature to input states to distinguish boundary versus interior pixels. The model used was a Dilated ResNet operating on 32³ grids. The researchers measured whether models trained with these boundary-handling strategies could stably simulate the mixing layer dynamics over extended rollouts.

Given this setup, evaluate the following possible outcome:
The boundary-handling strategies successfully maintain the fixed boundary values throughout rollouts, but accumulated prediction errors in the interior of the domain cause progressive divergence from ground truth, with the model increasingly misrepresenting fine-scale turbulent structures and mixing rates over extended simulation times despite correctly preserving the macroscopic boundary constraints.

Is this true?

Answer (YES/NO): NO